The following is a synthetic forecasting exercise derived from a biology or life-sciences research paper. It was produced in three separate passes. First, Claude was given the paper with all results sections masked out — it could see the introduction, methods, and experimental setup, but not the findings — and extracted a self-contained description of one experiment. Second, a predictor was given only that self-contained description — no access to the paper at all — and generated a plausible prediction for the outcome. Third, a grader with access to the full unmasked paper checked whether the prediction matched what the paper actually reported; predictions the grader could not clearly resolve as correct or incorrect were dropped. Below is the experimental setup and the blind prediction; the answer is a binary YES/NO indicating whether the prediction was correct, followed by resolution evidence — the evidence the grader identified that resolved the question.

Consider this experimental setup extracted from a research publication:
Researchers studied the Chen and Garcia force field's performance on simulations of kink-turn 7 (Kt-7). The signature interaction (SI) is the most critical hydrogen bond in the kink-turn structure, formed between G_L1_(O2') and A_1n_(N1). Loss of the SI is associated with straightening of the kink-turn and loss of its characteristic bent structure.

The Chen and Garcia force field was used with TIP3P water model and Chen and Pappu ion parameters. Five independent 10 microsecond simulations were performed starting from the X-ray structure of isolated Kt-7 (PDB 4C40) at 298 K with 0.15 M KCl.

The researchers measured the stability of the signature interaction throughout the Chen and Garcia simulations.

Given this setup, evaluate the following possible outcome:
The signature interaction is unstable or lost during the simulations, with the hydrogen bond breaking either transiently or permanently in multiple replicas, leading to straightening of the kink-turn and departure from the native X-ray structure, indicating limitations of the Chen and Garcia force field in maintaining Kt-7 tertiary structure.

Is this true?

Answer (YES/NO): NO